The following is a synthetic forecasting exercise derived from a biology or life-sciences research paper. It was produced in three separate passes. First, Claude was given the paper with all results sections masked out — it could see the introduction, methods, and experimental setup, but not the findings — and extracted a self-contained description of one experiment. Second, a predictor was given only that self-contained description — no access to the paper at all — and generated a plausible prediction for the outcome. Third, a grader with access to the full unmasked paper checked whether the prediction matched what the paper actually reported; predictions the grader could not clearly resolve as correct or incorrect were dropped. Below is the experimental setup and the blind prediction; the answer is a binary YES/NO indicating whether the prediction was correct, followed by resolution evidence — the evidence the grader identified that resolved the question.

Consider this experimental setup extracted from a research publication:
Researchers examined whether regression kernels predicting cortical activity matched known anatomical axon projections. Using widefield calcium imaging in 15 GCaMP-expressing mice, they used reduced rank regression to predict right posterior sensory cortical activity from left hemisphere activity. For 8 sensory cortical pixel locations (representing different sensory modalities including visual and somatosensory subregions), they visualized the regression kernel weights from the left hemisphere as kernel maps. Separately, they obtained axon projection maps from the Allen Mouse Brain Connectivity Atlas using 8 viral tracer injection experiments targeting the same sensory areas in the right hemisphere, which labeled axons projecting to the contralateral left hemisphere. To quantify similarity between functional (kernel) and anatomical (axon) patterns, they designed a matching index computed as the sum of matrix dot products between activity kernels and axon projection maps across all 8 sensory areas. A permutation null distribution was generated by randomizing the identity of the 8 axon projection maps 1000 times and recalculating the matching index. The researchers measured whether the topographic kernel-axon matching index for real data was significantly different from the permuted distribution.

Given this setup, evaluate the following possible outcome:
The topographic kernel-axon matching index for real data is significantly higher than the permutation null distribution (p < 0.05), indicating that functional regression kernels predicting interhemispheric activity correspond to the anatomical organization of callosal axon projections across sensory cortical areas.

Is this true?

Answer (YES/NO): YES